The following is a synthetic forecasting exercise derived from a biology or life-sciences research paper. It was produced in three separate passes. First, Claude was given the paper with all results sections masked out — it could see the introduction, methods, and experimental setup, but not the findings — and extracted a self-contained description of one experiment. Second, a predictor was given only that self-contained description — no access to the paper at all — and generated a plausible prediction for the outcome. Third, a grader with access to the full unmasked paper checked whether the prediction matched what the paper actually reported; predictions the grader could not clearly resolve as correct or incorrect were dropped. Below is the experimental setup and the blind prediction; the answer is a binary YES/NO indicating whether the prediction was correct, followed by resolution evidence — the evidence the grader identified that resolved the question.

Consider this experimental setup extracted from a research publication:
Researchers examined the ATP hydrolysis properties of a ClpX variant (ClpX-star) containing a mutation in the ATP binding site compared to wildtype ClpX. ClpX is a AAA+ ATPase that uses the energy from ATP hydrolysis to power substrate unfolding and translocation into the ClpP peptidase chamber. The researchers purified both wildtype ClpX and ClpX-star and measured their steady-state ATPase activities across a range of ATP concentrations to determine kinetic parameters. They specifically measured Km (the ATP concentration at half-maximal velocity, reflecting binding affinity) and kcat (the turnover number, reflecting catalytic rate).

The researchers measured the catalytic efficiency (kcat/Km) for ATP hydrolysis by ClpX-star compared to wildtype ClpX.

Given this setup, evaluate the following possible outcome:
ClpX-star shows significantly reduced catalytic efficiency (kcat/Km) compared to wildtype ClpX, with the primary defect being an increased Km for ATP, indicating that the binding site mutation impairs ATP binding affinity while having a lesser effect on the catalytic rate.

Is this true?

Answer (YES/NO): NO